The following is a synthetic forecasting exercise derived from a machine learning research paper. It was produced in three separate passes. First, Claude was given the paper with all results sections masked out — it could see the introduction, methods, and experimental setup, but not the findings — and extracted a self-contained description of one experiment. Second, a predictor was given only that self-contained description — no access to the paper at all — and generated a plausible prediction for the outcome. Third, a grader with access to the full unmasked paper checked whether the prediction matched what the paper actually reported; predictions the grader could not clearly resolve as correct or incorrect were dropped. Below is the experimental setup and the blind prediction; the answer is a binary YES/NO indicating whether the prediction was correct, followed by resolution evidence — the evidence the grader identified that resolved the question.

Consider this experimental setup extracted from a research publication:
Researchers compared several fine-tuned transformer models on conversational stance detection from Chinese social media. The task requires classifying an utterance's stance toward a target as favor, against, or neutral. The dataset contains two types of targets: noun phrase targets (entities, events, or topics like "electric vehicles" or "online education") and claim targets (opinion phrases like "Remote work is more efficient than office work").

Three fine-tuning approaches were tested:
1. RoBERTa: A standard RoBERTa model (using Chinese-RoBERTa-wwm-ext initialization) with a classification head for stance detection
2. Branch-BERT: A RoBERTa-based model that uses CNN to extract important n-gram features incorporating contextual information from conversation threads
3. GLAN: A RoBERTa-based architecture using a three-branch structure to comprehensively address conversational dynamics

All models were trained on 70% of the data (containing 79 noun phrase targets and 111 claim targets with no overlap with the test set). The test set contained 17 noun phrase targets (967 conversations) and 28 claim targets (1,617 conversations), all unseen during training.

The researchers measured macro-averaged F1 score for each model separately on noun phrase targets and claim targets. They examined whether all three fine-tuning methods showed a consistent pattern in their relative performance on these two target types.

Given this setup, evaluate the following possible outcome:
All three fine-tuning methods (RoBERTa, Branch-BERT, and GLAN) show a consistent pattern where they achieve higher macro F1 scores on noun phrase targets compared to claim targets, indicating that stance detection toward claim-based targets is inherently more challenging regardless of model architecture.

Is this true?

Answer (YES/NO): YES